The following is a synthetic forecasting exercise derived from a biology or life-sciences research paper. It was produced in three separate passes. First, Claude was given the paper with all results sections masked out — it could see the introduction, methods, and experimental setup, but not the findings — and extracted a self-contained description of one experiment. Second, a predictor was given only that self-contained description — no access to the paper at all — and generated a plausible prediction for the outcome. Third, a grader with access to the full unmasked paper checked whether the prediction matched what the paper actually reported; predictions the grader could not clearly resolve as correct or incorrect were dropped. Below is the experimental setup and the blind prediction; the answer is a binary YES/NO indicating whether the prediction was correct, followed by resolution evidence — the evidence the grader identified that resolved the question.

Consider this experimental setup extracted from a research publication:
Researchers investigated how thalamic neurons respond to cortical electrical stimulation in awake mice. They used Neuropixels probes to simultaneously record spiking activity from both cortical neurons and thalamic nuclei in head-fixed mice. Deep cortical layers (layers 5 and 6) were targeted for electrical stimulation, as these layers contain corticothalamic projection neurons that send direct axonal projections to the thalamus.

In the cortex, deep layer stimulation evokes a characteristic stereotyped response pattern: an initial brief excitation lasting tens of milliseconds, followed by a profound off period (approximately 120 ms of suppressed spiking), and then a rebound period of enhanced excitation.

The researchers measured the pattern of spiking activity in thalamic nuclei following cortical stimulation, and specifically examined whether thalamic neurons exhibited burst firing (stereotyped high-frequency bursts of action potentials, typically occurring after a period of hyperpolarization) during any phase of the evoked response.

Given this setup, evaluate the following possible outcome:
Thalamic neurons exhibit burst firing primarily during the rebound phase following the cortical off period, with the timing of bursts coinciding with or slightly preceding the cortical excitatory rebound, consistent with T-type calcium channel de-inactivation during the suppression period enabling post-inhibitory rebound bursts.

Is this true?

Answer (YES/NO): YES